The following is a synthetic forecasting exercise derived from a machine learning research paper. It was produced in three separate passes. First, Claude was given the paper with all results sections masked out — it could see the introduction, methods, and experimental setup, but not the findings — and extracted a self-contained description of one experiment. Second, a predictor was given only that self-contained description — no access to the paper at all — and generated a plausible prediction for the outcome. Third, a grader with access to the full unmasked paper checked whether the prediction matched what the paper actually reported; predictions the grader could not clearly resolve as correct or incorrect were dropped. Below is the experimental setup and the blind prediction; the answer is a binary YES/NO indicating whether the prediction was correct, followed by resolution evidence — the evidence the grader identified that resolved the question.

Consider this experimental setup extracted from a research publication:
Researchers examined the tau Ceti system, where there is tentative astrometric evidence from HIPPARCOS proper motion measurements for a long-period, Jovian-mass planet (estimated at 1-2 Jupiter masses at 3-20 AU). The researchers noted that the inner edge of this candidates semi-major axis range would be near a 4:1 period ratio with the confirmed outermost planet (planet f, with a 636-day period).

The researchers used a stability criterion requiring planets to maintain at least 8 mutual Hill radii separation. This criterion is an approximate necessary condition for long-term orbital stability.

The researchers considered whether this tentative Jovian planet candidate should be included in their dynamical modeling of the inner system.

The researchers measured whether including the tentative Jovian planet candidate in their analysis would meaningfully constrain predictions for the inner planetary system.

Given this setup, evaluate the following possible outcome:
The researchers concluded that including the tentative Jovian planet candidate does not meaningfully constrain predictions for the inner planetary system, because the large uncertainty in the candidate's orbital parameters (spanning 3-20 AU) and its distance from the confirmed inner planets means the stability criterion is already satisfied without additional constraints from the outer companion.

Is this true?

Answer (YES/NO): NO